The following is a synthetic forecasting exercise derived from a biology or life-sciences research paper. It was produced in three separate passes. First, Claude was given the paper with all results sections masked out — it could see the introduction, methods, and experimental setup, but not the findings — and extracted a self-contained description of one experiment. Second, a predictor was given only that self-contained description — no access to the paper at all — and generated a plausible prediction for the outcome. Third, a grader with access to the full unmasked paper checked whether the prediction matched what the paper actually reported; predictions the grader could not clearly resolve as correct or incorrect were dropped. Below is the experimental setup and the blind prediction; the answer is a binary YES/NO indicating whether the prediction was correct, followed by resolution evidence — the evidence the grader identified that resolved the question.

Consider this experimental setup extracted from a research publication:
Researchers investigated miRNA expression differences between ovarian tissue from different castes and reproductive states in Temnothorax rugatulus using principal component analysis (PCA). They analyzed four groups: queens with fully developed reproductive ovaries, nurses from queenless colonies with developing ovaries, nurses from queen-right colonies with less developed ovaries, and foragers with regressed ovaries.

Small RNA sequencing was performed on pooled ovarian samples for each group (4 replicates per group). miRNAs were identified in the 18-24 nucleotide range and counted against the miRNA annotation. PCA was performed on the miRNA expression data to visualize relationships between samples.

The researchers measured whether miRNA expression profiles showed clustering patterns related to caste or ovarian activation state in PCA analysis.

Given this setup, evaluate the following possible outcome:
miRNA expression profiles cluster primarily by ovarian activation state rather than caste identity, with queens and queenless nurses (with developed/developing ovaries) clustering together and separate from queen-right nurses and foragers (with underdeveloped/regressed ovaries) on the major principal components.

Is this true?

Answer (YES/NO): NO